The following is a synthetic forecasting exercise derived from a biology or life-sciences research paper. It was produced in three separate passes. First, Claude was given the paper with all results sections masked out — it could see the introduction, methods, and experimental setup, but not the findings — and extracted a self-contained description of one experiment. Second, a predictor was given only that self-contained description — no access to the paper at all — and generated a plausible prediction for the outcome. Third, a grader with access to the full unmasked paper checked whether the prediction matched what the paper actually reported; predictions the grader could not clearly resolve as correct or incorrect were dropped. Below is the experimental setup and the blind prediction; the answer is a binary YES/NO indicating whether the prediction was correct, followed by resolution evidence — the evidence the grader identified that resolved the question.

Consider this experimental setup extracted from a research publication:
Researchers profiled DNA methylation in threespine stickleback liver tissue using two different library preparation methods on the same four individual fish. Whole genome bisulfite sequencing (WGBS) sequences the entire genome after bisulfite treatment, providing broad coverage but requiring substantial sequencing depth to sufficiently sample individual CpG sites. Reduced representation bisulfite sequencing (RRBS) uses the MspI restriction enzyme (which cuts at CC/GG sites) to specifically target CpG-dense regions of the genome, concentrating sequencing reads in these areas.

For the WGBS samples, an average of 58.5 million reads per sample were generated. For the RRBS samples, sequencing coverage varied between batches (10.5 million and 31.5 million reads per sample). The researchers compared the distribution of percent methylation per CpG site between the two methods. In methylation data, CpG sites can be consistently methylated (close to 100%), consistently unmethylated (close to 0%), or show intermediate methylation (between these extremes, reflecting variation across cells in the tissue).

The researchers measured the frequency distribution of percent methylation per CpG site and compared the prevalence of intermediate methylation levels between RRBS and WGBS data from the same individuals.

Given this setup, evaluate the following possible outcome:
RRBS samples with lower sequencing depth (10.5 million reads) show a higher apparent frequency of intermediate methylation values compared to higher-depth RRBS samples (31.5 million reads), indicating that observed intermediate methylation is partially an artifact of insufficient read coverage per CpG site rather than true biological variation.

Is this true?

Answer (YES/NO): NO